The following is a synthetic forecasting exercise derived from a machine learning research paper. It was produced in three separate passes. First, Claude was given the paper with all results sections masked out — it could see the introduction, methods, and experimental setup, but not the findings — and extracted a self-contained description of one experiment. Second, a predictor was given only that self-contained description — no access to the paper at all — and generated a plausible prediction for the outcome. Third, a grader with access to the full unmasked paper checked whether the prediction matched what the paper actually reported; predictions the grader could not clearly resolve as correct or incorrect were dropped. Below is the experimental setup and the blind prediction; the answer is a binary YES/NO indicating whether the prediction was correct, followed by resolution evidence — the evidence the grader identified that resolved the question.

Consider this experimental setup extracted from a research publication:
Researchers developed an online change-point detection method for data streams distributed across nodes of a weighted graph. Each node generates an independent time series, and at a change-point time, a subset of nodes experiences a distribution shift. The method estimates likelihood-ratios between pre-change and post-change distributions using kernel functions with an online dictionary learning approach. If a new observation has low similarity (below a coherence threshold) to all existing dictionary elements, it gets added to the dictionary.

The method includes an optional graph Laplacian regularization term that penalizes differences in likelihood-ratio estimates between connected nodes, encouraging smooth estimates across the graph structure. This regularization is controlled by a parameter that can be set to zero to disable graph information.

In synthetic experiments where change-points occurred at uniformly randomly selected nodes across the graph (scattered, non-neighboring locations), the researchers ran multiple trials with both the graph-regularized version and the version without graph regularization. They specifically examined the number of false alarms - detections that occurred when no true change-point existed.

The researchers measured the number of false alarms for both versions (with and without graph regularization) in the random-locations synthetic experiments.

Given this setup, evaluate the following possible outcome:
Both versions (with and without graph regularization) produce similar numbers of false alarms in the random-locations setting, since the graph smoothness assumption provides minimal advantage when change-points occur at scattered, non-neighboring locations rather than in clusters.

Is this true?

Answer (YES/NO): YES